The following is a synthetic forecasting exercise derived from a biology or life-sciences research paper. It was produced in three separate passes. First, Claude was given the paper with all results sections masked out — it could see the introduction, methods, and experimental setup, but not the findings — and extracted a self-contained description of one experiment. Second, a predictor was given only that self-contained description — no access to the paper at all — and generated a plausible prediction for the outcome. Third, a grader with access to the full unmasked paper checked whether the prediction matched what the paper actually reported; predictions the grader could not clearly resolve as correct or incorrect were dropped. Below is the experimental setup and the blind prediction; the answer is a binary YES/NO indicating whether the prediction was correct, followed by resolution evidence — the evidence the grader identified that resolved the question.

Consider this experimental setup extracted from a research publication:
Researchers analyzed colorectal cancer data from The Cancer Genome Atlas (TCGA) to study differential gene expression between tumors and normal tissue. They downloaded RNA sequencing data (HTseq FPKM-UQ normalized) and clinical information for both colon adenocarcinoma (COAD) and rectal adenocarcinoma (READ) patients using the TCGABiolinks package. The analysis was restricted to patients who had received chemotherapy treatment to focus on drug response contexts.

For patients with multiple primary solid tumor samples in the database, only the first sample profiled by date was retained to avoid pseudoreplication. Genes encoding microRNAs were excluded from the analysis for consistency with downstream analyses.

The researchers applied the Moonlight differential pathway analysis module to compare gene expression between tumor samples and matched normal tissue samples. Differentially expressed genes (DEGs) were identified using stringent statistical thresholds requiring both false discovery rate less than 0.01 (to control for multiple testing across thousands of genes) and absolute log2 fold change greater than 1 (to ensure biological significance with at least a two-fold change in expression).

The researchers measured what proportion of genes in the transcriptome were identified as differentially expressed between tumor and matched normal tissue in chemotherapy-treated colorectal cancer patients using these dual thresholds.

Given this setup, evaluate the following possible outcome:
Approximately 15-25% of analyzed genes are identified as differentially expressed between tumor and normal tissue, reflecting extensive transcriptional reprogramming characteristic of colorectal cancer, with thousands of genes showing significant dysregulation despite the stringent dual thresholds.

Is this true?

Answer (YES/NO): NO